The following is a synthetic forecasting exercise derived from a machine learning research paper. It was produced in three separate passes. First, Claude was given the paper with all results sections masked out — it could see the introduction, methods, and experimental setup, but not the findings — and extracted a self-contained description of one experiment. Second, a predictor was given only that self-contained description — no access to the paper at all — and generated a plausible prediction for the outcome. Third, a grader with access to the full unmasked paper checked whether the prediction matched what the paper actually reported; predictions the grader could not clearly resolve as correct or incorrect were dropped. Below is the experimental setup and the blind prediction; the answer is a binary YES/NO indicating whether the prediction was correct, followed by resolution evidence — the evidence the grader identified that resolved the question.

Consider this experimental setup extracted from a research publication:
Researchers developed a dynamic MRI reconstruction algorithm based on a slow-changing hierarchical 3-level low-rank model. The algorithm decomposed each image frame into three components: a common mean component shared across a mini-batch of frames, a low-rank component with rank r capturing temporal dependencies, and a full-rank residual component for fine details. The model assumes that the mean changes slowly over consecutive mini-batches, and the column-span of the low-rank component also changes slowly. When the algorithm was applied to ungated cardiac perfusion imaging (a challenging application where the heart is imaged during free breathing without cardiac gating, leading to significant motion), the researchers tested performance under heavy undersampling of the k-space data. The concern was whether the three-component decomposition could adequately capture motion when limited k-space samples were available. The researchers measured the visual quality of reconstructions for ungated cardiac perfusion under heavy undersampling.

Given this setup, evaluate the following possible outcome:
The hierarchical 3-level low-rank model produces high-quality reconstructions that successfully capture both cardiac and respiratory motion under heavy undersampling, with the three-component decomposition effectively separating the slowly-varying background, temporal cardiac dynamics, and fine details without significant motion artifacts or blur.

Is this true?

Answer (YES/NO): NO